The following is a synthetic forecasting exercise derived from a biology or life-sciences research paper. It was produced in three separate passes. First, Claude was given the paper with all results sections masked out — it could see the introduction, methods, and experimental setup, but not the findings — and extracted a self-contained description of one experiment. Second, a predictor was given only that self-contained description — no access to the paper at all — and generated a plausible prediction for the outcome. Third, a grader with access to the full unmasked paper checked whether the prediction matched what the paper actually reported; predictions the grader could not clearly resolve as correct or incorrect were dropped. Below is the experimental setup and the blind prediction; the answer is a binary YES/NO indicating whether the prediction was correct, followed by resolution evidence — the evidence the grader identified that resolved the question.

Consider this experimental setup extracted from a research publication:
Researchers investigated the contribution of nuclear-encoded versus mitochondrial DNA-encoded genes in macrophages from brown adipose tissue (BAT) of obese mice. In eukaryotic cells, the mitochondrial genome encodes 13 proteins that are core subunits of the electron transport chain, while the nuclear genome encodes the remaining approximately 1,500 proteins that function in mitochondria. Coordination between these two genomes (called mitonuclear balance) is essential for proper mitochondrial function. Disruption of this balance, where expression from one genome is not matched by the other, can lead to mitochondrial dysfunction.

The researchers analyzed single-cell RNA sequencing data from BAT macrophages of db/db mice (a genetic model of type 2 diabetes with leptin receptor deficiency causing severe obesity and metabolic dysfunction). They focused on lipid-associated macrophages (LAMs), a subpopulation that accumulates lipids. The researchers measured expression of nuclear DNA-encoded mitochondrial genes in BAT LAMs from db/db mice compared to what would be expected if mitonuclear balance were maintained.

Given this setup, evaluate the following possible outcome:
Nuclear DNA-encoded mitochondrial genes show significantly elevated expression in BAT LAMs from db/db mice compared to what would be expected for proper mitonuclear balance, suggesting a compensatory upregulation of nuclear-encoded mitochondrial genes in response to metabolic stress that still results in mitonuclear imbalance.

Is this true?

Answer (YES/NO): YES